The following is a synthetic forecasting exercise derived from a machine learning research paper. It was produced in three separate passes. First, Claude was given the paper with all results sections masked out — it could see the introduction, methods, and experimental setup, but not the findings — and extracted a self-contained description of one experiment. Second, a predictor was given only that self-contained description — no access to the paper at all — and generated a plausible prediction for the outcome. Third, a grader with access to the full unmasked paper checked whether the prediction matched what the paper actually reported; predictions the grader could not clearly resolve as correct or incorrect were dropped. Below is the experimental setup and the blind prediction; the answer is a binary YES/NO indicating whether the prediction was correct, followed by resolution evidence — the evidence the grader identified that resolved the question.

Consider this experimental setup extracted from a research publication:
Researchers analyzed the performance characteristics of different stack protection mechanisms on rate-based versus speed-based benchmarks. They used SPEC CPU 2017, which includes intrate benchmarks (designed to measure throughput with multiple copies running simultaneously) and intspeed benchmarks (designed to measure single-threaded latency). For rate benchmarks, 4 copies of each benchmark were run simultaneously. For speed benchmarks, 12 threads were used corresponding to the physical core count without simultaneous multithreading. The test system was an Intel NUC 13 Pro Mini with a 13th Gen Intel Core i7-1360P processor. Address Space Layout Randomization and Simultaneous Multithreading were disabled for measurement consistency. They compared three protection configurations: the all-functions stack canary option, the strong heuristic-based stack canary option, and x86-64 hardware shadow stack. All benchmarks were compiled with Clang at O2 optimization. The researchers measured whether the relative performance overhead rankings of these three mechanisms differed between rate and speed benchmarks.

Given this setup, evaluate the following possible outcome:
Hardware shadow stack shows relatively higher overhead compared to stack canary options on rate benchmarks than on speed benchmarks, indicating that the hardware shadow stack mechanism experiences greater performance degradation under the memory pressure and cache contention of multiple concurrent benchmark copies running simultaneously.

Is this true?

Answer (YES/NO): YES